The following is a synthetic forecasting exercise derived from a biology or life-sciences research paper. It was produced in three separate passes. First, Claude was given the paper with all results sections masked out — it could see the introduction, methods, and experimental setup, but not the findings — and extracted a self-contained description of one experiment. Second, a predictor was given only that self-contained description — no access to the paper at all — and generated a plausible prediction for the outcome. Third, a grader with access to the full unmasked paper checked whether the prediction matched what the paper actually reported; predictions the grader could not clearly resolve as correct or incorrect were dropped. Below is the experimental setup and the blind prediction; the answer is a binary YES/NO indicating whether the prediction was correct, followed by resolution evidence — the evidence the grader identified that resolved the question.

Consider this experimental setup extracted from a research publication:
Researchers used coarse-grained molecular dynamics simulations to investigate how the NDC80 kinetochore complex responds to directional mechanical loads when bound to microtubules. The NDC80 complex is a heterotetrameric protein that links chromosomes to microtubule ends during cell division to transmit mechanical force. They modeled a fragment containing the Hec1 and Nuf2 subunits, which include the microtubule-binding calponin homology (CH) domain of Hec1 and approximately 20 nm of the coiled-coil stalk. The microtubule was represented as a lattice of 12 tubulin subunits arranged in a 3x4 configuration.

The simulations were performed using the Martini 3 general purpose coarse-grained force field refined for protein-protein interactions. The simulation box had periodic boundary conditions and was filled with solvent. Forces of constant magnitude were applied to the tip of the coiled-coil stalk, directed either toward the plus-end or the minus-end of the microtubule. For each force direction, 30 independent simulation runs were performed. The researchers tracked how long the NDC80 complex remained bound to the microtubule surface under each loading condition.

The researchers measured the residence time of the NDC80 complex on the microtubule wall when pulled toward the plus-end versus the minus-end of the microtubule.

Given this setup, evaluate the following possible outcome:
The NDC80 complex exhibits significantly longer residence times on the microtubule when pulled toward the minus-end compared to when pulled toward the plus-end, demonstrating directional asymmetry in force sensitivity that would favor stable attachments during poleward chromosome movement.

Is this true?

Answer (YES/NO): NO